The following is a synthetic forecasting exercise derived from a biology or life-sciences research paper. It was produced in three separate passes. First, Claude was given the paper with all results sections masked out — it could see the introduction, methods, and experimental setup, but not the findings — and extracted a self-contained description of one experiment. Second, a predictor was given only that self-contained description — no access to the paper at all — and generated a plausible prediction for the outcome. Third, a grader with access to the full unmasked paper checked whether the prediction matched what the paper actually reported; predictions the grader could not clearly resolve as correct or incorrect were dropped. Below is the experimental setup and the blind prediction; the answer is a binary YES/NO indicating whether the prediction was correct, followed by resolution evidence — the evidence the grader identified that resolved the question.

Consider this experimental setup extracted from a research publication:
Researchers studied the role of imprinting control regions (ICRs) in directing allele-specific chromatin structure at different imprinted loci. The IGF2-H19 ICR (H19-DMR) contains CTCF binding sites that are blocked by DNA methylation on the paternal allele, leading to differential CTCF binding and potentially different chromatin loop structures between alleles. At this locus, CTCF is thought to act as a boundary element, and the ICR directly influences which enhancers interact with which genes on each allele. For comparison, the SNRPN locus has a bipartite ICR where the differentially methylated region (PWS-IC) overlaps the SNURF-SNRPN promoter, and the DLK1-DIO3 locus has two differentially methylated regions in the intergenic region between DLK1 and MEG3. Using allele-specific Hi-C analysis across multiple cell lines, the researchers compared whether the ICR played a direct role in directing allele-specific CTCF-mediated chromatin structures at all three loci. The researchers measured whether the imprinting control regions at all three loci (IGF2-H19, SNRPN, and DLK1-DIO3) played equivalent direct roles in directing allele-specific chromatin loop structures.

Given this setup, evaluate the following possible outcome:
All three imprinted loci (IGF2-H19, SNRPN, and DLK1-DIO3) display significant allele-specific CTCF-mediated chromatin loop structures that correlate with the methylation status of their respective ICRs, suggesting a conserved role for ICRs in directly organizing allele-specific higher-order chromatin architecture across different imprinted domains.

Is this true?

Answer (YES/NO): NO